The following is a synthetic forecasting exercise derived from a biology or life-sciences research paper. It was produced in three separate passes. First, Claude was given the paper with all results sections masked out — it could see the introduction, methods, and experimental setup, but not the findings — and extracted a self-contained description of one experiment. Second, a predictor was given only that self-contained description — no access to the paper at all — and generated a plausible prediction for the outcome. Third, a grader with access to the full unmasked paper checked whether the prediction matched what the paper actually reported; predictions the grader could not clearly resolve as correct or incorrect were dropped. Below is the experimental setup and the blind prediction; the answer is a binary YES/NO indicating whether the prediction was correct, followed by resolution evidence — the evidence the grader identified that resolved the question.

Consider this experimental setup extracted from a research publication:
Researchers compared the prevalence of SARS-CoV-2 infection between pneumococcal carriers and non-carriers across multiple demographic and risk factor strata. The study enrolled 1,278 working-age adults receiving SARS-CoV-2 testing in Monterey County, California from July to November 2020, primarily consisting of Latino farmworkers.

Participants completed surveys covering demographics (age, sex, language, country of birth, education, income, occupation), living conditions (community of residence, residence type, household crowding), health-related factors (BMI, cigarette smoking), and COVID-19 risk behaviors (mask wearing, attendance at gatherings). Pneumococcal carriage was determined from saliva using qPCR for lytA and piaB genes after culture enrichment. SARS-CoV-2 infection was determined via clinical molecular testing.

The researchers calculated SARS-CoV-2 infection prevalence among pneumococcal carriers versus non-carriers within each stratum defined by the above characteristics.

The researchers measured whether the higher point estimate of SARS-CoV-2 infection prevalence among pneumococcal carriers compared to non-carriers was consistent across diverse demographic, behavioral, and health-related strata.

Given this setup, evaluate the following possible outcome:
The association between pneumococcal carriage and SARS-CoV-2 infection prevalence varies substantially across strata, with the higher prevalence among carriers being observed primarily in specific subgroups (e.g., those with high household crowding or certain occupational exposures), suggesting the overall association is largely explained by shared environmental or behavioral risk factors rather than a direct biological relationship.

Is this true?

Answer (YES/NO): NO